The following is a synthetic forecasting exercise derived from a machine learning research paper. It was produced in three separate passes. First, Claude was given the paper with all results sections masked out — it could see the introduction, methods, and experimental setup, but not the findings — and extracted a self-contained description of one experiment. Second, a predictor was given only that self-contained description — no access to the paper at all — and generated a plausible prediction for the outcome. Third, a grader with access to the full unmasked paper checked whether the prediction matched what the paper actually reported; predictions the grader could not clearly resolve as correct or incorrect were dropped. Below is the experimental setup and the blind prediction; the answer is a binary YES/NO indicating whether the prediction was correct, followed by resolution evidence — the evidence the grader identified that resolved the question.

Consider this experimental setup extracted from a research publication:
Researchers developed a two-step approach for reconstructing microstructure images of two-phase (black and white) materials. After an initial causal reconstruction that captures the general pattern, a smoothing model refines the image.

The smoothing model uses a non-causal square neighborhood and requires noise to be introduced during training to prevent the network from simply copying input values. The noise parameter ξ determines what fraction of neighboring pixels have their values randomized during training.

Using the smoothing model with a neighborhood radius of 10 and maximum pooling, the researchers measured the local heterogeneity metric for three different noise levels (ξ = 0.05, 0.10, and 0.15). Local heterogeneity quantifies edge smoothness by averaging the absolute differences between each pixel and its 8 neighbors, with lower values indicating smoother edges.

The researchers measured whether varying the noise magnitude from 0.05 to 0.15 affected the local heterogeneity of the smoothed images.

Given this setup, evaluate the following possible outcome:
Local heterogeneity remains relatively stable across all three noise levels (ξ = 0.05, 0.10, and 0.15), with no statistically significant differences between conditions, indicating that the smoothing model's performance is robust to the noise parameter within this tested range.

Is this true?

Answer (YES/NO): YES